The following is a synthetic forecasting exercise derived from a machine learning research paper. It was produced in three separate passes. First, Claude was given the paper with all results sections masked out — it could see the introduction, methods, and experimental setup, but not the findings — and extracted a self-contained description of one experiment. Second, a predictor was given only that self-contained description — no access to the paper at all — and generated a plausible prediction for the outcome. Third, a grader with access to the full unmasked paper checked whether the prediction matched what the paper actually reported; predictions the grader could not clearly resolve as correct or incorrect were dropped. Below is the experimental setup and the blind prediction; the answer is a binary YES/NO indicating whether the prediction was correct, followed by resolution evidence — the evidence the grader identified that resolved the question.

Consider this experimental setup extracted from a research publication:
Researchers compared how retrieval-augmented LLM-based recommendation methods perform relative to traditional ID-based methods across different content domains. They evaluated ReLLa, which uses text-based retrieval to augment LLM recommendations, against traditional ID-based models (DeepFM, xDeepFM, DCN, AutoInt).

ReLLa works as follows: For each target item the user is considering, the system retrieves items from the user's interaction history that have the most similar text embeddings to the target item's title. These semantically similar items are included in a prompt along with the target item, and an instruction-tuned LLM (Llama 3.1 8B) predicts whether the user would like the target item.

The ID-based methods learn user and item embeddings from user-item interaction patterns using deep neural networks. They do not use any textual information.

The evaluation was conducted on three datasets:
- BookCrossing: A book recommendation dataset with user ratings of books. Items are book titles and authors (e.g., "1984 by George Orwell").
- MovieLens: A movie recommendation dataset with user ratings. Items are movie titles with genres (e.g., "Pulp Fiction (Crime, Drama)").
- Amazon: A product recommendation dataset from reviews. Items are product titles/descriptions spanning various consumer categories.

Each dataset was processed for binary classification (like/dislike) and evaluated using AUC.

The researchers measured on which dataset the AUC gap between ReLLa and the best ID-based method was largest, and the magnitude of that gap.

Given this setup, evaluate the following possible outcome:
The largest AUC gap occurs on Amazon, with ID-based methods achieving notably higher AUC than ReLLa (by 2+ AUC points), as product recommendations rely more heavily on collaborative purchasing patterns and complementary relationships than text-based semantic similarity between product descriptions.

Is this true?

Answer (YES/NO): NO